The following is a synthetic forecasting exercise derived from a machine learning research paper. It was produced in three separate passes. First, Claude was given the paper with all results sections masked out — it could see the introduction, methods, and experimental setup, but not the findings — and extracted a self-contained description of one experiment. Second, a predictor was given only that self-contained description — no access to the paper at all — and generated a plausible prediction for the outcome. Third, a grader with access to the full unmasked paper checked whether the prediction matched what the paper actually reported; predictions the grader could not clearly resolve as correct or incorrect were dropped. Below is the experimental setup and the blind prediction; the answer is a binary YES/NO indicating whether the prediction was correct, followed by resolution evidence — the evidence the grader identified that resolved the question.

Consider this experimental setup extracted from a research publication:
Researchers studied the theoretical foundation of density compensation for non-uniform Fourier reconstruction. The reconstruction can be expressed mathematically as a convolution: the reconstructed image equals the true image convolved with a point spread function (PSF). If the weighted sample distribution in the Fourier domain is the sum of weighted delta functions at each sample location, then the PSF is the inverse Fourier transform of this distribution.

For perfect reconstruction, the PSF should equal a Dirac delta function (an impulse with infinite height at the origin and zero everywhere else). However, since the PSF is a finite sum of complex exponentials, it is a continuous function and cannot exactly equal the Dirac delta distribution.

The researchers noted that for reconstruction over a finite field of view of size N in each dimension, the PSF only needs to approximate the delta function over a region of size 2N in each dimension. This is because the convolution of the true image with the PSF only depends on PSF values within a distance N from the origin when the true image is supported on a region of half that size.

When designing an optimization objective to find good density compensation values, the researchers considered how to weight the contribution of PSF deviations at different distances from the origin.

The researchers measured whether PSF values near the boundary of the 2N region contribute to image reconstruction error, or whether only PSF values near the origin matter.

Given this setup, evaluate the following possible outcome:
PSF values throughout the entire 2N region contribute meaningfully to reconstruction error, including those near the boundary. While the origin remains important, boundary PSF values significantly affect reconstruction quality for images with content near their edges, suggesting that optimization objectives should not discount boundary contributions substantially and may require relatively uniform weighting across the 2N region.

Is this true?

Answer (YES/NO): NO